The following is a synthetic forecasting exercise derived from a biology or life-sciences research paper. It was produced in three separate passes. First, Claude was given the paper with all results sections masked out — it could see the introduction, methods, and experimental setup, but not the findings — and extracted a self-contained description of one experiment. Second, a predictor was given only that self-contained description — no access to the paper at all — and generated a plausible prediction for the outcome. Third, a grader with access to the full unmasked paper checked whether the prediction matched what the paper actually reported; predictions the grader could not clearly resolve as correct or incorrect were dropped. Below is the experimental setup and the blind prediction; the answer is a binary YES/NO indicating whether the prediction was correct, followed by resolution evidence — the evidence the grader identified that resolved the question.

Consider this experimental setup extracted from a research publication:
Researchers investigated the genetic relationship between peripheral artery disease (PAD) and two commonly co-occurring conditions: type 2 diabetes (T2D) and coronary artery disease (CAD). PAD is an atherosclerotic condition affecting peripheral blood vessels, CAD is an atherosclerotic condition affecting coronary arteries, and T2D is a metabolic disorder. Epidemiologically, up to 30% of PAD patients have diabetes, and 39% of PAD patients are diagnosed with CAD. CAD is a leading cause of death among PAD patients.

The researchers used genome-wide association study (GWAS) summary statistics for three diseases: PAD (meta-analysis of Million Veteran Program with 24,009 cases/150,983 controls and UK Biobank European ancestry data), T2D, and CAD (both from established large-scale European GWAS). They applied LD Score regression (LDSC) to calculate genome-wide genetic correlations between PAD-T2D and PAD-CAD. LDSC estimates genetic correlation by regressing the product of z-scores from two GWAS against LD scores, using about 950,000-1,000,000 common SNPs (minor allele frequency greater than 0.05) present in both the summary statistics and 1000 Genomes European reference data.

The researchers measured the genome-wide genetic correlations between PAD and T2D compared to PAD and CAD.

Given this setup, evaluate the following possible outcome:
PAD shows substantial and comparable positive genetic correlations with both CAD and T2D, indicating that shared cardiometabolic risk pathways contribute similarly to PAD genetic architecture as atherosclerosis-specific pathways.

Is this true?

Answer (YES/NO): NO